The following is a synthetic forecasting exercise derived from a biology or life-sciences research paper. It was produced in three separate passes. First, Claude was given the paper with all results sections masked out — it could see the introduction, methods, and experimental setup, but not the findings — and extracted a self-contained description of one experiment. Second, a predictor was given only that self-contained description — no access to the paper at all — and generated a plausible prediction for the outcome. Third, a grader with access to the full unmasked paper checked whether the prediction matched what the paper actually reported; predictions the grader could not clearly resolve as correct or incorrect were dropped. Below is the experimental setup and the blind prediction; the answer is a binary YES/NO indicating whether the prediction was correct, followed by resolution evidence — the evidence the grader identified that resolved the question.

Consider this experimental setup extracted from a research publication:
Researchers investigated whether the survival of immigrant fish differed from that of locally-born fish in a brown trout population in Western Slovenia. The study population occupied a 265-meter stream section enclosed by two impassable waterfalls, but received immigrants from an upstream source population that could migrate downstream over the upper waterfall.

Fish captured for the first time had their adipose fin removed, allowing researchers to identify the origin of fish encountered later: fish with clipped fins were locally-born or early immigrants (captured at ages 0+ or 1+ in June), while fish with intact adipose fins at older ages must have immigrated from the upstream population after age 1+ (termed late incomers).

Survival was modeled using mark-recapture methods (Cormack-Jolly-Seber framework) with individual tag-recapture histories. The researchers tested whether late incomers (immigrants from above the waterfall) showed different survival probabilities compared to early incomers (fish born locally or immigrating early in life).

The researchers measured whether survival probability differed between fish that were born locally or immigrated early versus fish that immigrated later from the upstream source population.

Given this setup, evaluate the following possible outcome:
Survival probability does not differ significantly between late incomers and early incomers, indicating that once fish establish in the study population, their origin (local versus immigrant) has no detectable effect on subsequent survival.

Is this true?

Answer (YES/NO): YES